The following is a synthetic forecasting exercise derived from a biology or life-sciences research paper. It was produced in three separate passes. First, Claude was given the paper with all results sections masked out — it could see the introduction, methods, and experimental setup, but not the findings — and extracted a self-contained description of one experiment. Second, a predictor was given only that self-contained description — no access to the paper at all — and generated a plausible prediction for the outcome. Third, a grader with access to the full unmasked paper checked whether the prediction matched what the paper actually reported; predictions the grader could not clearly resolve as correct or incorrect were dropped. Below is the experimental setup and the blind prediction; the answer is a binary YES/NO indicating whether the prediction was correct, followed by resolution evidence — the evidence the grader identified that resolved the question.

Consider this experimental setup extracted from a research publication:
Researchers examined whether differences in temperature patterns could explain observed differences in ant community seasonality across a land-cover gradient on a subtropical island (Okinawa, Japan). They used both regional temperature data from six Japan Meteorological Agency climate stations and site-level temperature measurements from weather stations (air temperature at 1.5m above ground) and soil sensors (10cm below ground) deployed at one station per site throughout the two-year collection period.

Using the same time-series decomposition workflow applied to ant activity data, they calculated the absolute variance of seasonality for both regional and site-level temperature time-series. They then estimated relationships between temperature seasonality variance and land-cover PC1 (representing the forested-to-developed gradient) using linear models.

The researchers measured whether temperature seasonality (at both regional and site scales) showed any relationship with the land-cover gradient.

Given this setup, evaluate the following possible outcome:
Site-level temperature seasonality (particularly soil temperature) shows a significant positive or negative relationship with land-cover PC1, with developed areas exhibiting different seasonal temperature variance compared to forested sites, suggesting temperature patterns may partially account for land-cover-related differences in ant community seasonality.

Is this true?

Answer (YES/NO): NO